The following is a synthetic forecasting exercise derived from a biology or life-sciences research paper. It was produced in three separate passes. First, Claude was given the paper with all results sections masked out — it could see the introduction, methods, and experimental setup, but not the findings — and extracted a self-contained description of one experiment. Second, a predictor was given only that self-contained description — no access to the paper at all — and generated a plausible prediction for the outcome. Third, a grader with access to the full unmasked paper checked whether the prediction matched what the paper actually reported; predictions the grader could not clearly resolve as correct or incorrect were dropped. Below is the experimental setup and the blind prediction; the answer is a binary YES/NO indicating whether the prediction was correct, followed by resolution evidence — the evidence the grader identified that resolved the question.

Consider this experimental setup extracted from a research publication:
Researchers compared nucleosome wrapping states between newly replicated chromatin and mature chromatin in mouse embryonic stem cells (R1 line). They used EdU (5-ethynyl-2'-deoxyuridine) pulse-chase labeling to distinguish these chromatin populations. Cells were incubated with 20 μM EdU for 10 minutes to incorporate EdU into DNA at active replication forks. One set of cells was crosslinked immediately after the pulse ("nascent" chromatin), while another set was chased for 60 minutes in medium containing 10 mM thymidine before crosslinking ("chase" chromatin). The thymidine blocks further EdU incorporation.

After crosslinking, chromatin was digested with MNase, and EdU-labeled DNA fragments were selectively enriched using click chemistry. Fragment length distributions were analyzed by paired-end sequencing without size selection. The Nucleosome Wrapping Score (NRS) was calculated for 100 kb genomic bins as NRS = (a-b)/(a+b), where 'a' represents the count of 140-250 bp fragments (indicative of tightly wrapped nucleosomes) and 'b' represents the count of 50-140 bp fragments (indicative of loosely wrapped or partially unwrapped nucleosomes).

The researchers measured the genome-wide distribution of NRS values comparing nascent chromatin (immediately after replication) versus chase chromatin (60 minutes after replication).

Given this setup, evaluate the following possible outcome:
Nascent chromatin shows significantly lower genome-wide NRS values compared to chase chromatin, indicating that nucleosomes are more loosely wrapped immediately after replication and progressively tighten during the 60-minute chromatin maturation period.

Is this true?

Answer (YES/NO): YES